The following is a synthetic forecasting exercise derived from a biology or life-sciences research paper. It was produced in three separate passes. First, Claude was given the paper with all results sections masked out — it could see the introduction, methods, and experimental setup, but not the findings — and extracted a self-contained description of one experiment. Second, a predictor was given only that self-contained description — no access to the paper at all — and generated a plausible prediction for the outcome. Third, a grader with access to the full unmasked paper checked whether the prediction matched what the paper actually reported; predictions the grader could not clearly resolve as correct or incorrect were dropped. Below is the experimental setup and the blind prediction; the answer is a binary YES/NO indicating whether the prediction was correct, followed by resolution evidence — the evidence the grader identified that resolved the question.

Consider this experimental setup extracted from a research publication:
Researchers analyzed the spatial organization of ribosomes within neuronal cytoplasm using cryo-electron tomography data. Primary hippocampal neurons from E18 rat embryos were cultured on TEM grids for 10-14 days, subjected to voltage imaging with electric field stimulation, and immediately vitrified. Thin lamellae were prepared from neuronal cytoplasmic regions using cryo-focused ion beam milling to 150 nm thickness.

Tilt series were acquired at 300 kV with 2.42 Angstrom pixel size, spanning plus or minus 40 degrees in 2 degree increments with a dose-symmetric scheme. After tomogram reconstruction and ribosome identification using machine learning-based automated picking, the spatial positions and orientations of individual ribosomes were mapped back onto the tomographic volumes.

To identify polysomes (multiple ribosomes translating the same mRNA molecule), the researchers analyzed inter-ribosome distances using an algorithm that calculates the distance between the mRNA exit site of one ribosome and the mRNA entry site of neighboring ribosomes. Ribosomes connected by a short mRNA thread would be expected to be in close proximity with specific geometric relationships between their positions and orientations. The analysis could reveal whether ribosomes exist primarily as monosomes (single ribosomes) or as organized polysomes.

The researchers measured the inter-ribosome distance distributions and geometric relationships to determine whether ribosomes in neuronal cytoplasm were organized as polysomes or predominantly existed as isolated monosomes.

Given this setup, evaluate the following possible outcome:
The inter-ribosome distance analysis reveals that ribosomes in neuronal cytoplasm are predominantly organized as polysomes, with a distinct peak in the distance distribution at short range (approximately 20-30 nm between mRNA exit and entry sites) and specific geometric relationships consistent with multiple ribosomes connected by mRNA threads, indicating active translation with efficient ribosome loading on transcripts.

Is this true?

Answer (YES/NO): NO